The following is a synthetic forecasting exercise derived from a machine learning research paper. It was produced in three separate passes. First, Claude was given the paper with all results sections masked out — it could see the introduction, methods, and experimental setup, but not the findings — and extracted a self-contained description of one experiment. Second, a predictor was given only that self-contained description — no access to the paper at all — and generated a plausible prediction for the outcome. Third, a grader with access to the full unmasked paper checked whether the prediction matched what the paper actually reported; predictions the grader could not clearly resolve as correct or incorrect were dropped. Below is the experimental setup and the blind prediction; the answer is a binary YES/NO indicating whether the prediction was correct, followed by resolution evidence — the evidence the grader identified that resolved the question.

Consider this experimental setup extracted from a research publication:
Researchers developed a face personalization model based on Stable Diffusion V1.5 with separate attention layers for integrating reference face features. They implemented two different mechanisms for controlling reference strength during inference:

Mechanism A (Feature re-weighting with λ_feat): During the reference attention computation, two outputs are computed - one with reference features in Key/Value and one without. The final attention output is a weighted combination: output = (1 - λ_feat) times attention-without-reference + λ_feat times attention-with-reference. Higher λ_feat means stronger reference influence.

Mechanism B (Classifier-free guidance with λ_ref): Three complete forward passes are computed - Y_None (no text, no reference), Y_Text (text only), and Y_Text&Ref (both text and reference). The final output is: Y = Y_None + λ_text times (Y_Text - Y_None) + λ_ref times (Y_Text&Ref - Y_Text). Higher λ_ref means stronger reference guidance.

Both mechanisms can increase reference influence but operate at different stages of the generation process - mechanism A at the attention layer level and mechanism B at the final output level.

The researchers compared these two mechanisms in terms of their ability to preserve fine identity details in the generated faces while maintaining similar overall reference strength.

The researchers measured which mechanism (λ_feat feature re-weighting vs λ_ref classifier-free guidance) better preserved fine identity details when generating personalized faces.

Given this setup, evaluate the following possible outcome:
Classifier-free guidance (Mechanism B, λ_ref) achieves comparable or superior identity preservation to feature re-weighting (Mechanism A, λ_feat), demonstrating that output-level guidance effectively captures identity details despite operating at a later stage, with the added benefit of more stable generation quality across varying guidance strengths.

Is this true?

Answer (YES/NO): NO